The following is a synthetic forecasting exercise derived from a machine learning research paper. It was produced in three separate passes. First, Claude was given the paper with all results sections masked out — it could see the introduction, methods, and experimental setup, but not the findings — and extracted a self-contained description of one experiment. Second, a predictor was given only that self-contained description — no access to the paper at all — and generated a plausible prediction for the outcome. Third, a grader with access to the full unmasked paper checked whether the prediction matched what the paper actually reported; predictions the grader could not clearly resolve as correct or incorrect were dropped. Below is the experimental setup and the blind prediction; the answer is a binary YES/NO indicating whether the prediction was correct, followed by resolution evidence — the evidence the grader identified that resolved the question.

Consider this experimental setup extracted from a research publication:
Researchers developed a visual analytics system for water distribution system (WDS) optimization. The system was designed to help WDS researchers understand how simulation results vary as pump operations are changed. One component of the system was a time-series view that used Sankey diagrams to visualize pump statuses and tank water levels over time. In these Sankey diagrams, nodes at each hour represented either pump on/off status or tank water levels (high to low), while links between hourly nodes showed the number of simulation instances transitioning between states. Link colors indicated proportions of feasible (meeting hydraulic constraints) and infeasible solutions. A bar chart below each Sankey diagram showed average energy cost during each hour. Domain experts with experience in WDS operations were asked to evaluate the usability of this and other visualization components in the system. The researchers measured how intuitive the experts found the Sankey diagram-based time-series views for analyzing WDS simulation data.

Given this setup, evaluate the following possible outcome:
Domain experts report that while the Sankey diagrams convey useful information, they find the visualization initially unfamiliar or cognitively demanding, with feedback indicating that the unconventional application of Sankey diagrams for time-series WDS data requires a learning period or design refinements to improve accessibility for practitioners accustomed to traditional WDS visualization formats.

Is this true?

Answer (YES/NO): NO